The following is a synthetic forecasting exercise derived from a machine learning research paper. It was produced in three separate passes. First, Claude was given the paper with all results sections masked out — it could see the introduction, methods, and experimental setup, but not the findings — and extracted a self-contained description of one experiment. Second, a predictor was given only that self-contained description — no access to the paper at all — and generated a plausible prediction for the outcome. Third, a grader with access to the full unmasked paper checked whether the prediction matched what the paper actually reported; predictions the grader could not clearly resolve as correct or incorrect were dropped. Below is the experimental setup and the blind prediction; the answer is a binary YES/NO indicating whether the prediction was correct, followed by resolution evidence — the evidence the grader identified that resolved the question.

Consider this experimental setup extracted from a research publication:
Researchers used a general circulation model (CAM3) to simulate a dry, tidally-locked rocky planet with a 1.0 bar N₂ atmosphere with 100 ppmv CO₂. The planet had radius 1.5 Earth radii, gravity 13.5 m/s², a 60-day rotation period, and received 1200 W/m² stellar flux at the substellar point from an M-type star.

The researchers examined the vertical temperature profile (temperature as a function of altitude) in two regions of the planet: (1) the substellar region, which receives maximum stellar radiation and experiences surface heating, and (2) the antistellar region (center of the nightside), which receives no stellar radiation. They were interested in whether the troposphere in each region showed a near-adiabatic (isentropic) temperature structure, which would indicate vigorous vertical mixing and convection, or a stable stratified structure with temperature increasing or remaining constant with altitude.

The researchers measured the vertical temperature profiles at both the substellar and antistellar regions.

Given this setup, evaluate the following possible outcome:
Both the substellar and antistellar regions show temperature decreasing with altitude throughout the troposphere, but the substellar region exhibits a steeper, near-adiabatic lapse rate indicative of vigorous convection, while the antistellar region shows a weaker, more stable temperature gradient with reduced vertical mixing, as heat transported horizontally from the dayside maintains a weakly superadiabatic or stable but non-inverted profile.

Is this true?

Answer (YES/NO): NO